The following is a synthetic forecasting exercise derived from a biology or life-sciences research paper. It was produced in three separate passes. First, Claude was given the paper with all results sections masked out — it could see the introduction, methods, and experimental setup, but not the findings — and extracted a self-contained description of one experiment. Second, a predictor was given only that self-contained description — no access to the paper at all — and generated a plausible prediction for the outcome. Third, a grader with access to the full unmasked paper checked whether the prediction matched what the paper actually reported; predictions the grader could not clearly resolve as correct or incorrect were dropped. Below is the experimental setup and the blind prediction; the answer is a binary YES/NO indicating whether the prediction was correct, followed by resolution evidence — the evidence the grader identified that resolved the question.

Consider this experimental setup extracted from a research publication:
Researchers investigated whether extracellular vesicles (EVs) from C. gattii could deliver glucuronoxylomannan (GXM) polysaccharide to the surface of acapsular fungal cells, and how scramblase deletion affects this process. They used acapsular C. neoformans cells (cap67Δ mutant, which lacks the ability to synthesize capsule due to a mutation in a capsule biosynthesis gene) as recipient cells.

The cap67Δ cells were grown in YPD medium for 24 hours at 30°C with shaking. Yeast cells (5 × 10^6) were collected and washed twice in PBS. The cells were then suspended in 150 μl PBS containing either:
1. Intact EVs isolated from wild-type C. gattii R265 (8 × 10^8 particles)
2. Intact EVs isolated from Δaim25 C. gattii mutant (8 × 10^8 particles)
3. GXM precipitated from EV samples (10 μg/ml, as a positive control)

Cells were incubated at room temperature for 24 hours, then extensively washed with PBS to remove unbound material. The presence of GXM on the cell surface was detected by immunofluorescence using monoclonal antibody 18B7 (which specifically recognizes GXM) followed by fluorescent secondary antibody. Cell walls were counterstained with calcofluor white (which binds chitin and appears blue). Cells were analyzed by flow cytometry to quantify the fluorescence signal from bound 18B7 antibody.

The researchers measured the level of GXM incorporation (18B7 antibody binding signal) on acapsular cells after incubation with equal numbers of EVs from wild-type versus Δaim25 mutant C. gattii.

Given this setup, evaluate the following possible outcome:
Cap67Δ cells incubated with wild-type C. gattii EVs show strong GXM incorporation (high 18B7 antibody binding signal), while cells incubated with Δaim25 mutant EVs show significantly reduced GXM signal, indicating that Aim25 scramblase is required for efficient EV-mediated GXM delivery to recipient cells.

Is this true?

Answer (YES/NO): NO